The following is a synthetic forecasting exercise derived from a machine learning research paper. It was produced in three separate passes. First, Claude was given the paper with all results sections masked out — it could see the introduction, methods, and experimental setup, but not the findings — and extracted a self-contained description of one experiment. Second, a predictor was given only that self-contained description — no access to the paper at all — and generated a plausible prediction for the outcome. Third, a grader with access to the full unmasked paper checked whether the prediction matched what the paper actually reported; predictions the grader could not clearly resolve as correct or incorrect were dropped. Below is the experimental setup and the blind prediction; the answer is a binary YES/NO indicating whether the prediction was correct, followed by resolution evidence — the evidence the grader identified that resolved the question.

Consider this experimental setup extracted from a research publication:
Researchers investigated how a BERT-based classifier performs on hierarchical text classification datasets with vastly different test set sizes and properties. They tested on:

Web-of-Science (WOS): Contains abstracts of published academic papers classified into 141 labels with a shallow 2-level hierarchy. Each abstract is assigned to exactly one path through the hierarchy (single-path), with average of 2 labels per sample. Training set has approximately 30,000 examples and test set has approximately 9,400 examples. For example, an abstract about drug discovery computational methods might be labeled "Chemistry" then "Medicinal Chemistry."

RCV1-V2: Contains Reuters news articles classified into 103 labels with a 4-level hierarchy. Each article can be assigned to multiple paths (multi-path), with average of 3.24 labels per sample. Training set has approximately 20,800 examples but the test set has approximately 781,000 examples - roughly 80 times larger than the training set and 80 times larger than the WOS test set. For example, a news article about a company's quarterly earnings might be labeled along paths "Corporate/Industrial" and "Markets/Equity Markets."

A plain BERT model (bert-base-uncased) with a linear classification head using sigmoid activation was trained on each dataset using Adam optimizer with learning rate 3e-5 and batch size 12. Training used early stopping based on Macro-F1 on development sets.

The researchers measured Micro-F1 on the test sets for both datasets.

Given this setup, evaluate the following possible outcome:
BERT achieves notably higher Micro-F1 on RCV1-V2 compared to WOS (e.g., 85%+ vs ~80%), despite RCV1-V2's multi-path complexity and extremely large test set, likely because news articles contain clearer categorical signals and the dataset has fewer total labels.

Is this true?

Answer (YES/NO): NO